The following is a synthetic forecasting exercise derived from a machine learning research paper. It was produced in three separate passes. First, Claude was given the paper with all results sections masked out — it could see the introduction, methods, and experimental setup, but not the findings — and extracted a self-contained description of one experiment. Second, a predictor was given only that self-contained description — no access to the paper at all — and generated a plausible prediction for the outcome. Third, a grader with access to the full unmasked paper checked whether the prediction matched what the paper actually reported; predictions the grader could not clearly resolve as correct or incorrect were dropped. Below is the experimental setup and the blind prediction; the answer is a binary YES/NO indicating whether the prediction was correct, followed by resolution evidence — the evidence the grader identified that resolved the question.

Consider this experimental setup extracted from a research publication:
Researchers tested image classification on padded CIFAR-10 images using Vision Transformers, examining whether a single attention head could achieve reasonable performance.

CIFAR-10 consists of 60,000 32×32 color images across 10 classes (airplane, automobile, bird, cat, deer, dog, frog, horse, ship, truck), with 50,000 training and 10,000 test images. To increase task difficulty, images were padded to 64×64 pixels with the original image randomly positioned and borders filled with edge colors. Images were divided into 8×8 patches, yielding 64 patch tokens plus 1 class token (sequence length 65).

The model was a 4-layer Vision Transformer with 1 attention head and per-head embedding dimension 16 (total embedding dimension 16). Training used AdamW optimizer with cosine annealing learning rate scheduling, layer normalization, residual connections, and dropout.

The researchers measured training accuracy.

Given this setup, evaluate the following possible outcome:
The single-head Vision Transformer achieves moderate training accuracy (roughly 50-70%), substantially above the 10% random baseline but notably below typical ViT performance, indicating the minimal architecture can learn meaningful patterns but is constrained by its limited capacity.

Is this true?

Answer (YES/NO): NO